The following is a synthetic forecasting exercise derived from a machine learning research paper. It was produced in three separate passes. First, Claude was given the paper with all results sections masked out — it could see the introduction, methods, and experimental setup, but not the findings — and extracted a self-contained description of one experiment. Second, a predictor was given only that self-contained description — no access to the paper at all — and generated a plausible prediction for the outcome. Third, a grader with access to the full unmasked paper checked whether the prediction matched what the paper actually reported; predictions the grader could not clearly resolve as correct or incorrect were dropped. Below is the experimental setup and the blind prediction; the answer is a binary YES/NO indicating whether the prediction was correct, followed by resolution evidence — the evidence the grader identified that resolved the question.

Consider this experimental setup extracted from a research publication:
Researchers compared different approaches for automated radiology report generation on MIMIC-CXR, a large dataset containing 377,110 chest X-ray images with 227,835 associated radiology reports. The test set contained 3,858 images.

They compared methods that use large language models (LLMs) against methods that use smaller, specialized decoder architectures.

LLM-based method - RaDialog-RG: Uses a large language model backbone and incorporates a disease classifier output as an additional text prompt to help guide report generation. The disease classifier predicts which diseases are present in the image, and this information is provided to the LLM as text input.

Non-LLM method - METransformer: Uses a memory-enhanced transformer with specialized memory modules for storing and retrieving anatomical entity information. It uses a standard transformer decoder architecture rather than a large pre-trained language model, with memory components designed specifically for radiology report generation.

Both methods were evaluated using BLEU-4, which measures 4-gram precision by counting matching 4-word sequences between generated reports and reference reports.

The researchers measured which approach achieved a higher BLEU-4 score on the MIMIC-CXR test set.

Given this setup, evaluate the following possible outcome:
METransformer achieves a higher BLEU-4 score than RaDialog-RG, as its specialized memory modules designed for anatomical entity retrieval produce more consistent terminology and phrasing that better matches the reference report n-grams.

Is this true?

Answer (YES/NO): YES